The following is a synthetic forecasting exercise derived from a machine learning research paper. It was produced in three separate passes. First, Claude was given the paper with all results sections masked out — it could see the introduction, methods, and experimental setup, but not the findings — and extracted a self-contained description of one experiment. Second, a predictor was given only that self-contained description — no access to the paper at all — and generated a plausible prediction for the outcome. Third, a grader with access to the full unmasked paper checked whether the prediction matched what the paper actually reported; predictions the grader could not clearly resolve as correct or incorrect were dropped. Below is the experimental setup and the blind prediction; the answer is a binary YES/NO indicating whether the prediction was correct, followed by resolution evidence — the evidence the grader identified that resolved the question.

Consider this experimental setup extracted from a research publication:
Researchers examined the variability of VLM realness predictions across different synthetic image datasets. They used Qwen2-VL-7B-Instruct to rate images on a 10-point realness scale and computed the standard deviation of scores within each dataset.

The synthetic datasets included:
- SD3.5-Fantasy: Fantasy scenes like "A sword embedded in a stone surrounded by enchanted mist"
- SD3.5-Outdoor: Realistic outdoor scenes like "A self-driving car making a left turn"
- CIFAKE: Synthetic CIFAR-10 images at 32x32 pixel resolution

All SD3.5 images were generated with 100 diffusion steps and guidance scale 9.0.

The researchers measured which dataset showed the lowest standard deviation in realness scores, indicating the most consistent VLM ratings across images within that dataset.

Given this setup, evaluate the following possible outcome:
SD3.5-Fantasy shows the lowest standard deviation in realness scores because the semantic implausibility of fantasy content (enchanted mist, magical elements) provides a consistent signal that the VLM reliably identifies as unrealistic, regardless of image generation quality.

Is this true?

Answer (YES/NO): NO